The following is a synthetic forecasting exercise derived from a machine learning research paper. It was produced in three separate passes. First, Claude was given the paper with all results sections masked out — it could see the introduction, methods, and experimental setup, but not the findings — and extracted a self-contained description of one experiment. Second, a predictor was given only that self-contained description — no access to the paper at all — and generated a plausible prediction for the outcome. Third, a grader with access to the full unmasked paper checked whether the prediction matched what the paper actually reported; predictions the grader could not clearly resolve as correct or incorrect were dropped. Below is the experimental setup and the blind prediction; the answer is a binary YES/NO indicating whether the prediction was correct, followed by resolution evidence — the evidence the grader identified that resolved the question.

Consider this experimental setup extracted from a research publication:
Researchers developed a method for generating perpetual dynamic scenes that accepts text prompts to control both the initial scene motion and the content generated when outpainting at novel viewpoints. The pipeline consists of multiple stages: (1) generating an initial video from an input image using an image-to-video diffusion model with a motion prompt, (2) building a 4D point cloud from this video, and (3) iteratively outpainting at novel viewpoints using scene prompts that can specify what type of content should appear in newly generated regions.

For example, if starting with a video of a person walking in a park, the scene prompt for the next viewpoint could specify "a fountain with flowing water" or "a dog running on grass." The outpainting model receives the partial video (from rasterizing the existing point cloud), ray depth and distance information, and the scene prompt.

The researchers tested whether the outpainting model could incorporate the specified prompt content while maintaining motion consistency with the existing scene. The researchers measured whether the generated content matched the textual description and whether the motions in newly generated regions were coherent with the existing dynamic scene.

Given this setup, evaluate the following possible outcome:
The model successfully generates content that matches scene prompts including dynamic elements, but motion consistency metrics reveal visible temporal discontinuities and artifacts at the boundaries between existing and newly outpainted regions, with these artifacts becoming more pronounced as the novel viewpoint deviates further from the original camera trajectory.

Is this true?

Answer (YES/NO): NO